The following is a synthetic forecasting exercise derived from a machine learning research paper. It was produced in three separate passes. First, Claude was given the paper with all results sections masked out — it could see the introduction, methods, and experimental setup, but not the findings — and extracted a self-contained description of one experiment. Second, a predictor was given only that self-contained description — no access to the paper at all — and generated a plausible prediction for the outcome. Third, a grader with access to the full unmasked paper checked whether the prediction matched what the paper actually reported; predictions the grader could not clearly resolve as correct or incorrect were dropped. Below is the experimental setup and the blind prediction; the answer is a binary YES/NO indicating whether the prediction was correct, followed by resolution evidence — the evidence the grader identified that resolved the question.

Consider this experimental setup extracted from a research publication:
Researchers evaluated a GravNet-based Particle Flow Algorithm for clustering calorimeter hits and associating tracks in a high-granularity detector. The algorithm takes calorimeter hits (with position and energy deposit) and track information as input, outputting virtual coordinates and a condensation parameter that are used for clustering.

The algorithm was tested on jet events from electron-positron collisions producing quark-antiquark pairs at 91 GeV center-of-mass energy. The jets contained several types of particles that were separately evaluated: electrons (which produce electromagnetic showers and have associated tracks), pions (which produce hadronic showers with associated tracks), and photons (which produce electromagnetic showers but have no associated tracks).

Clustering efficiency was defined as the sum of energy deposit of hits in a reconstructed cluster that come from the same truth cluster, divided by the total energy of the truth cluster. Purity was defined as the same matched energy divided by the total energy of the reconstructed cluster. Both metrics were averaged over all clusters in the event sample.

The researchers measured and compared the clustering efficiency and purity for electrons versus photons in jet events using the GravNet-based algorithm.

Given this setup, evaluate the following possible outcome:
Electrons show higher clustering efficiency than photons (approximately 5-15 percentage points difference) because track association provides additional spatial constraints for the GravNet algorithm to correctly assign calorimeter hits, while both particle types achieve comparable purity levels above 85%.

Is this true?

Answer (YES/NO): NO